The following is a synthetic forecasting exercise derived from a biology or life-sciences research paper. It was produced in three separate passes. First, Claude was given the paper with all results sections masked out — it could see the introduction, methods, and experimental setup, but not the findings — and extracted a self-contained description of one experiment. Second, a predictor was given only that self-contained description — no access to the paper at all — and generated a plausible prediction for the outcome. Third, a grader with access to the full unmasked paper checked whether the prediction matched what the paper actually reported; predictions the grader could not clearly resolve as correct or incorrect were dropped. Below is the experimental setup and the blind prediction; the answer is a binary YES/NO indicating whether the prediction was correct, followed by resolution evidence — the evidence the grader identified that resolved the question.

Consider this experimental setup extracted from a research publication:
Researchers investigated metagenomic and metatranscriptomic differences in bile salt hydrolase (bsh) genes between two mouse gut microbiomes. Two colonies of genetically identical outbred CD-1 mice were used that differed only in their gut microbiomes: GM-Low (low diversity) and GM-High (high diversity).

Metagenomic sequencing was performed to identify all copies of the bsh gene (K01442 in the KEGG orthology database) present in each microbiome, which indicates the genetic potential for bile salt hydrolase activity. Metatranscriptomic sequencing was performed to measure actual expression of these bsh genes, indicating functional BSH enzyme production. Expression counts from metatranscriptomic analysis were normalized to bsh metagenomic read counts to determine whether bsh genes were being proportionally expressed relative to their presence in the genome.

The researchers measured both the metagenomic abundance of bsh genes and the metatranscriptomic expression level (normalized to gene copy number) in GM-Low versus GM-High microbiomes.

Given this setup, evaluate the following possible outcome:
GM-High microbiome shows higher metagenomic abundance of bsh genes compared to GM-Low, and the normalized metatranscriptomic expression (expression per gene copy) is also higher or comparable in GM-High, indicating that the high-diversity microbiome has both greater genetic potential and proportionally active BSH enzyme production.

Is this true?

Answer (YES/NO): NO